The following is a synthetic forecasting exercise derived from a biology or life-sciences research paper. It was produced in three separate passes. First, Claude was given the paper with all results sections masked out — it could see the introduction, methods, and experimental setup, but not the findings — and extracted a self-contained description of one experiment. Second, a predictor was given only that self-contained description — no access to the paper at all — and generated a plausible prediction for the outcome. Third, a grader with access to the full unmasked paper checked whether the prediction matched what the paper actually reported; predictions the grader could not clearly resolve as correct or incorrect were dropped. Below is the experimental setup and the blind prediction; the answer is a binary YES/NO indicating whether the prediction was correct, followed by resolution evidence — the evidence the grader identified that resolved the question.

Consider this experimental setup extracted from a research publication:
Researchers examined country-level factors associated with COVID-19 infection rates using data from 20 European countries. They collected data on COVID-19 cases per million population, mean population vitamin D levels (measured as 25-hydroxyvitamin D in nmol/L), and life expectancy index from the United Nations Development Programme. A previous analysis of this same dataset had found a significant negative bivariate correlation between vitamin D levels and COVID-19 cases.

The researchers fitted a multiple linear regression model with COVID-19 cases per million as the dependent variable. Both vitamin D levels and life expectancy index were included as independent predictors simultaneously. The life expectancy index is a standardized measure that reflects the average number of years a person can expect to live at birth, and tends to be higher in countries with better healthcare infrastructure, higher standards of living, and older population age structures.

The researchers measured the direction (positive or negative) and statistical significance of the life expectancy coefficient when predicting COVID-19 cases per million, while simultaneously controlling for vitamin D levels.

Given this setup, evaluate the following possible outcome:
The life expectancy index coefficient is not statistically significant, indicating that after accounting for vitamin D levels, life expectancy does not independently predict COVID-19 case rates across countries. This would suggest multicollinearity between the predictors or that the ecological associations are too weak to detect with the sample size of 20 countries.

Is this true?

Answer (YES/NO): NO